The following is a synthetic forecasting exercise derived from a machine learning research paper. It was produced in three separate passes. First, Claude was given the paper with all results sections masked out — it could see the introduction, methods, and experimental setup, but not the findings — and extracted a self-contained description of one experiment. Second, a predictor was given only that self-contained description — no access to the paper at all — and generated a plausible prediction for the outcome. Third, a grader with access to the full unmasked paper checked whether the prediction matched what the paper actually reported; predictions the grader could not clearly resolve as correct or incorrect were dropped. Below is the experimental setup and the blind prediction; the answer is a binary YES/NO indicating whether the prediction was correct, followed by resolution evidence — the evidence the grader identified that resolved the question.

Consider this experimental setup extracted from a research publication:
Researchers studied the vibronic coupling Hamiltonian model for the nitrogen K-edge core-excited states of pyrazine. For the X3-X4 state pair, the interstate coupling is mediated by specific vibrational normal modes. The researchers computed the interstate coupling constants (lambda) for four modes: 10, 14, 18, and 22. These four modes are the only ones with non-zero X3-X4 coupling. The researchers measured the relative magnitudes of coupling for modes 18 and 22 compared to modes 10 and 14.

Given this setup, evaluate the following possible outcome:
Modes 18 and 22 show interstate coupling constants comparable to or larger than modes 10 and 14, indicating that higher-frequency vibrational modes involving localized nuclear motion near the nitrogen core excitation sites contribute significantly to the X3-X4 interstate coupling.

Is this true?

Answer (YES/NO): NO